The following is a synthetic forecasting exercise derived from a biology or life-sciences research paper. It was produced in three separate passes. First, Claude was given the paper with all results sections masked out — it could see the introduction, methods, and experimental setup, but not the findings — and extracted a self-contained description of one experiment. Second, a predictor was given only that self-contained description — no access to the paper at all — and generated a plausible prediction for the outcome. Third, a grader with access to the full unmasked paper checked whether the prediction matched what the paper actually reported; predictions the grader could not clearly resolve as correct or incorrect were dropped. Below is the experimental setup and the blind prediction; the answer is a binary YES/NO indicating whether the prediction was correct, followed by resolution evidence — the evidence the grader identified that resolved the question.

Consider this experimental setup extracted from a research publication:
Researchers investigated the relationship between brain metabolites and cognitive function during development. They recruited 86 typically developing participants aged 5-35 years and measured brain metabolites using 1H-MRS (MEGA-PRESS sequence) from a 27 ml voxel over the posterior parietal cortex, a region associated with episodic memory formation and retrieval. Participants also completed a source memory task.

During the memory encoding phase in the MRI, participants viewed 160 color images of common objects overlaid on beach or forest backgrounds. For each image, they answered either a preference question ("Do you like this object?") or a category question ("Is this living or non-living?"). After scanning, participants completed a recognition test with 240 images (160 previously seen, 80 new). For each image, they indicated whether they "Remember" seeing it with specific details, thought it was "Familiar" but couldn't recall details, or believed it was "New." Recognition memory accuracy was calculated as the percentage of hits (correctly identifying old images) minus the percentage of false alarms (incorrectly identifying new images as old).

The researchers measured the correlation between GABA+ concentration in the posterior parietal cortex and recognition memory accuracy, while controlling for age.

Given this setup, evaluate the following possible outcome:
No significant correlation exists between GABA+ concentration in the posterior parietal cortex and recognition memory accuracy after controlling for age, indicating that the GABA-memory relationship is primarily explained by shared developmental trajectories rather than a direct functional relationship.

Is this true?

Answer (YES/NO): NO